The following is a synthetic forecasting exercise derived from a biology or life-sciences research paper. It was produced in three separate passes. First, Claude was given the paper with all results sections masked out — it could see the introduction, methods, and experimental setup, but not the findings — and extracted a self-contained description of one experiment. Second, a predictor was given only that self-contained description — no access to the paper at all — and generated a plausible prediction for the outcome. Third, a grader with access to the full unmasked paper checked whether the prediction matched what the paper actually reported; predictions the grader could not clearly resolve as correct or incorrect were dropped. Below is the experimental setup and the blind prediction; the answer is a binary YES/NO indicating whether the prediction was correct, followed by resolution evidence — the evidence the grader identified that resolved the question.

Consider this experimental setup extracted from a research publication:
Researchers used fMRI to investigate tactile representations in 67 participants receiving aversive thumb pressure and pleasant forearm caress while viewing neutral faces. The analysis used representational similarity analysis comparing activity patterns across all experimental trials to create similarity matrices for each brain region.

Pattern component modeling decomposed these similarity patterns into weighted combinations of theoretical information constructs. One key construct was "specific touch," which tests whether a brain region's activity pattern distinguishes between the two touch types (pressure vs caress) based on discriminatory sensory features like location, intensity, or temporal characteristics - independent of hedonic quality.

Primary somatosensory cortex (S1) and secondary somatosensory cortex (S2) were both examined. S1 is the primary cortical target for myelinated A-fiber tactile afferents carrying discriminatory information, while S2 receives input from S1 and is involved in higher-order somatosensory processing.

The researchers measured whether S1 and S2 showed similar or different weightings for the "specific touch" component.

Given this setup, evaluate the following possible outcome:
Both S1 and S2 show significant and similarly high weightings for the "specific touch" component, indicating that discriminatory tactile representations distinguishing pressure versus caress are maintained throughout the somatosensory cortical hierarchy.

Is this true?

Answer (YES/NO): NO